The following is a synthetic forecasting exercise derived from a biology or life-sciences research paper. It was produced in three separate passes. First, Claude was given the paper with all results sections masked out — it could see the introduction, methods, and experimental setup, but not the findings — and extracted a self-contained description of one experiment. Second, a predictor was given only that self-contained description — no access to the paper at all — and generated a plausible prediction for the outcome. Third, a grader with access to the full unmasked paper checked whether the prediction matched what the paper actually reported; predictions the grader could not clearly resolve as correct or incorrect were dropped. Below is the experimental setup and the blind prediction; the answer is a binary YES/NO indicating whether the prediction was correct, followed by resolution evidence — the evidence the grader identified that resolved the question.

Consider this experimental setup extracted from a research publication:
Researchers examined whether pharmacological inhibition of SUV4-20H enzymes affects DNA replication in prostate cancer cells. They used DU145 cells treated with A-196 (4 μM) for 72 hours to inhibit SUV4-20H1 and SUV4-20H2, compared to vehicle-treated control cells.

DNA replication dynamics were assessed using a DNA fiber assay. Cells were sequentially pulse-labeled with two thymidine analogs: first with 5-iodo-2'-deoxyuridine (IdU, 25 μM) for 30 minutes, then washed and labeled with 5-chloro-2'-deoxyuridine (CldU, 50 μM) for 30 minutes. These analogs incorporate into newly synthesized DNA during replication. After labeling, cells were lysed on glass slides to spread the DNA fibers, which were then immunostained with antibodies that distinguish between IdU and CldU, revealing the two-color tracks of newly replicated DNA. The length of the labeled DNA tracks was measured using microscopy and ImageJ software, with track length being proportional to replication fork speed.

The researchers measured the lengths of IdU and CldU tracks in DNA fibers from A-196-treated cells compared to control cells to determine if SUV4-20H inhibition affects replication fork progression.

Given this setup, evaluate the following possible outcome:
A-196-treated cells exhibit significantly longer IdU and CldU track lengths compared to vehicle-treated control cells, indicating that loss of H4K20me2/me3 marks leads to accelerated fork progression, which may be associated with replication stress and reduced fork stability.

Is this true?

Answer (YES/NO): YES